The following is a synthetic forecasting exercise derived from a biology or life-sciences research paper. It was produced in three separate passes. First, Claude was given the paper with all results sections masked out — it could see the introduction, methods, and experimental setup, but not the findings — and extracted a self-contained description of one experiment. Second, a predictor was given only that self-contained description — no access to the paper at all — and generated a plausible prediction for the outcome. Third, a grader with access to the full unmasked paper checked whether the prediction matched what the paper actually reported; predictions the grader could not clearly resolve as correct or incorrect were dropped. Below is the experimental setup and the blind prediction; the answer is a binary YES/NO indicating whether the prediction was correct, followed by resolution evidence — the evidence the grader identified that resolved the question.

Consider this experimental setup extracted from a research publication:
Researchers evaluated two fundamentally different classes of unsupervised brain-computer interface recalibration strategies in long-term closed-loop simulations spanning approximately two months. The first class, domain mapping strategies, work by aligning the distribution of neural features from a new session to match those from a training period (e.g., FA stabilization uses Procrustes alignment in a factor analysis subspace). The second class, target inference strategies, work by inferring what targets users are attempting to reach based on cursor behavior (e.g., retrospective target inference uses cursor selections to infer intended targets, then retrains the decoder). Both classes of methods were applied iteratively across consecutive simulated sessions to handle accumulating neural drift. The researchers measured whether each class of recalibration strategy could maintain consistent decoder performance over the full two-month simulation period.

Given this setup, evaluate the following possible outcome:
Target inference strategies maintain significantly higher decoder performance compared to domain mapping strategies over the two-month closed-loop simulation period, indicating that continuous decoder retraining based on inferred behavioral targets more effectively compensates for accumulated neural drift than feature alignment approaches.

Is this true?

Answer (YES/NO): YES